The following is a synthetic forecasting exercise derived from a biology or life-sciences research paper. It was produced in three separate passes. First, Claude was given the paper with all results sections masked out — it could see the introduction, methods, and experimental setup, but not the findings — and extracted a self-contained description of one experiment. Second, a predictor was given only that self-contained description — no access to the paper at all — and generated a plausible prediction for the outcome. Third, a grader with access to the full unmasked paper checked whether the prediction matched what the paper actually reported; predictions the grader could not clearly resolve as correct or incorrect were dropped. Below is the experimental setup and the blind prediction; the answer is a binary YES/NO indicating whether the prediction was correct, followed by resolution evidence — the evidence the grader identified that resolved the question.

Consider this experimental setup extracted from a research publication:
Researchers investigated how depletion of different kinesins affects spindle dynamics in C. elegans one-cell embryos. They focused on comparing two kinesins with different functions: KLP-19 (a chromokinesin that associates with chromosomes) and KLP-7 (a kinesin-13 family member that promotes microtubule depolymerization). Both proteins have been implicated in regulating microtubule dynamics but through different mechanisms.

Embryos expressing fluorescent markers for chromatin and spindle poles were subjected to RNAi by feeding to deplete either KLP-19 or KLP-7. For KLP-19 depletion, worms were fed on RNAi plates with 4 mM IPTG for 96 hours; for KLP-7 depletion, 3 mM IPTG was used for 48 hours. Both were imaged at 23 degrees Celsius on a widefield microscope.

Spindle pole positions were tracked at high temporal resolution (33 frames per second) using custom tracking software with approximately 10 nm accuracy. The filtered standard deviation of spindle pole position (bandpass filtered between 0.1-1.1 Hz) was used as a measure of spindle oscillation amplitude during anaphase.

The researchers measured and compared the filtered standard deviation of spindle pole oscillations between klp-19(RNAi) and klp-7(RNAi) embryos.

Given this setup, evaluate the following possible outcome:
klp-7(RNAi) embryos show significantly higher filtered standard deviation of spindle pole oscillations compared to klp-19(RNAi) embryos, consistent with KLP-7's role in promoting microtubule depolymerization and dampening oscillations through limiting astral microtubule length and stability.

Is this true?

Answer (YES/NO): NO